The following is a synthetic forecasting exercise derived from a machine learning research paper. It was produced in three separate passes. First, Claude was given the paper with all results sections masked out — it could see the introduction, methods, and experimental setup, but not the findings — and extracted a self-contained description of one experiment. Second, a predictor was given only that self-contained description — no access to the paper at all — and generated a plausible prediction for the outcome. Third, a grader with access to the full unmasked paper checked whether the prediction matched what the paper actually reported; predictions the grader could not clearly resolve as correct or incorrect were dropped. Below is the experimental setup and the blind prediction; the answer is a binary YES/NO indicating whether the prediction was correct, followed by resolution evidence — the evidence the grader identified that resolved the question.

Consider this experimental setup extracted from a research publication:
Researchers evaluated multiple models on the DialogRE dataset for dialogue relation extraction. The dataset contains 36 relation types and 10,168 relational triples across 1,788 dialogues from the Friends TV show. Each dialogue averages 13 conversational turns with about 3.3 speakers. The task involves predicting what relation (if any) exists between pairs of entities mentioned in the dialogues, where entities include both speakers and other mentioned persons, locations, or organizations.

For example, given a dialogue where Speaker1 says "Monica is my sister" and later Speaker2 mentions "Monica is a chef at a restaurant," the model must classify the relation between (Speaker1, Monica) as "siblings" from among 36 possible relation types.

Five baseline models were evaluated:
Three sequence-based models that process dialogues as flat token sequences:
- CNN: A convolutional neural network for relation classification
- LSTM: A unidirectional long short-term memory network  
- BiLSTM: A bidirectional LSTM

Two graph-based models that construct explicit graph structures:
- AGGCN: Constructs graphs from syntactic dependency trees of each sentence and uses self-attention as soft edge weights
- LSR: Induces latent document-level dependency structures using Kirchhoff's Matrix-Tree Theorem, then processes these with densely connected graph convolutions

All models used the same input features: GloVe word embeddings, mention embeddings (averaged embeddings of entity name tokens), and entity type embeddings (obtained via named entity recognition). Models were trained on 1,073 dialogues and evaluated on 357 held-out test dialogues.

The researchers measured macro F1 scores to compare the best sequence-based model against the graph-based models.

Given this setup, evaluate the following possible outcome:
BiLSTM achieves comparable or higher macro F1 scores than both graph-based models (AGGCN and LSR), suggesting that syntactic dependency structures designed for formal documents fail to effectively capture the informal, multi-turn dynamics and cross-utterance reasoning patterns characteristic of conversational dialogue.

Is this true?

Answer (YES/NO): YES